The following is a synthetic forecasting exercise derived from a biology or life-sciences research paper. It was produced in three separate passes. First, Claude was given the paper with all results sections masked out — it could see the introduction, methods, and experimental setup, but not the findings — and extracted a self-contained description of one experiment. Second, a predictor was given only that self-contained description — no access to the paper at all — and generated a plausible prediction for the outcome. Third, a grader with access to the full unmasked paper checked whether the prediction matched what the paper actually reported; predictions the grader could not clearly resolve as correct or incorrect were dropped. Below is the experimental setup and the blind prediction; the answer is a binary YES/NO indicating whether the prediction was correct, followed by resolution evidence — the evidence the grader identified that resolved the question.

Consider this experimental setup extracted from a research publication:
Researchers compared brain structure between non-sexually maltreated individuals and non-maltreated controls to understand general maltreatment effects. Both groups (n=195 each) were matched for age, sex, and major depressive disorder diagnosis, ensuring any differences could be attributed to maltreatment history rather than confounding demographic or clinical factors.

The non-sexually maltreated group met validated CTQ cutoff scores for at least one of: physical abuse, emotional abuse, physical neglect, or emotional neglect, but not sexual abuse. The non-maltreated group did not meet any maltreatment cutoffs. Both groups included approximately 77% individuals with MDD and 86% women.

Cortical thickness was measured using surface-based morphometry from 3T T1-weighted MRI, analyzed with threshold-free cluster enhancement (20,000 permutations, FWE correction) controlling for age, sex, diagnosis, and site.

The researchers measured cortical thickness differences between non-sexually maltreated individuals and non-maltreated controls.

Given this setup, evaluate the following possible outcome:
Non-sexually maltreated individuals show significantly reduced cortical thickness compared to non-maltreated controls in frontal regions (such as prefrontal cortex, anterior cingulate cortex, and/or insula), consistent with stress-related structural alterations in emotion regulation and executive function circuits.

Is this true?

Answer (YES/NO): NO